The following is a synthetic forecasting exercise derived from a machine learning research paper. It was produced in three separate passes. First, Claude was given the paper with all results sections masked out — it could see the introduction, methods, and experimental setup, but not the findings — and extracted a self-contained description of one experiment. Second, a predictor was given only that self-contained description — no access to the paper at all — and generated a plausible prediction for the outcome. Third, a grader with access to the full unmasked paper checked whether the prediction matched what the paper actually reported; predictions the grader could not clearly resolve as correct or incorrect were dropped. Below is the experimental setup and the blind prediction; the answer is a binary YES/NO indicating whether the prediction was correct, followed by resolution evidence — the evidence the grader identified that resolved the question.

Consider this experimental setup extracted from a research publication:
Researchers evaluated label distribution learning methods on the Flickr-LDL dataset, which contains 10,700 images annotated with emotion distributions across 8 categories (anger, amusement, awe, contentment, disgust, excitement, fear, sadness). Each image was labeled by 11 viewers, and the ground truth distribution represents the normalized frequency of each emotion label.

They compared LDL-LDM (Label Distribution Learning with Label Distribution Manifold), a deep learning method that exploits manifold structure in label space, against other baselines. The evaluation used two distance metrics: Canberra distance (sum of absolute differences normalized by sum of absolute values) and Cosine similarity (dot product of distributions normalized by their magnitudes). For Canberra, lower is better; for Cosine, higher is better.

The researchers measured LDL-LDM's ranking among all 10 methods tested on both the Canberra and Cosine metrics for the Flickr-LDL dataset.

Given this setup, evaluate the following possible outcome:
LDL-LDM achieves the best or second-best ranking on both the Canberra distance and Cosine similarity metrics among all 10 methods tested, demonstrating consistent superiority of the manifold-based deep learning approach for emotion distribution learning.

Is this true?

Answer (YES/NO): NO